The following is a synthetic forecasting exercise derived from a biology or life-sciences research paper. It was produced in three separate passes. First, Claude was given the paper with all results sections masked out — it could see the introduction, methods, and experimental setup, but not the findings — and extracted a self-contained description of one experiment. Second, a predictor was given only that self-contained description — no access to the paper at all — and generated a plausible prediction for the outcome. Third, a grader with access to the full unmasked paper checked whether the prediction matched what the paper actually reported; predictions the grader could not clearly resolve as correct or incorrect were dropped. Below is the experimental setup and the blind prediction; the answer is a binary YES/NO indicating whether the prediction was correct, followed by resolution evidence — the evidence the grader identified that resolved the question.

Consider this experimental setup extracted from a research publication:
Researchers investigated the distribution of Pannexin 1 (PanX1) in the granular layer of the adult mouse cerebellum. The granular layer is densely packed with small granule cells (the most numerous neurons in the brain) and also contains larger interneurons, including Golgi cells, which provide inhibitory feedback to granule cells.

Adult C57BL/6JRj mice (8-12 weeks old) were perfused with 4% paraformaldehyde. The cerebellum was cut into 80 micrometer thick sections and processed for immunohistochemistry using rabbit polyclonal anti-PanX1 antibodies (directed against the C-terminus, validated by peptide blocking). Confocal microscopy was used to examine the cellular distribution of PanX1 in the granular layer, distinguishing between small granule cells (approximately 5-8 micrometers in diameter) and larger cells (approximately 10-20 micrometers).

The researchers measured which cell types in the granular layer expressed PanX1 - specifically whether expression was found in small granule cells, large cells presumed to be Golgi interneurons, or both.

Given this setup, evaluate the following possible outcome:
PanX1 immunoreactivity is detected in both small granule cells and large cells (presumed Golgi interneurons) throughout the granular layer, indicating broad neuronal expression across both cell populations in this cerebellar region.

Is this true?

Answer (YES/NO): NO